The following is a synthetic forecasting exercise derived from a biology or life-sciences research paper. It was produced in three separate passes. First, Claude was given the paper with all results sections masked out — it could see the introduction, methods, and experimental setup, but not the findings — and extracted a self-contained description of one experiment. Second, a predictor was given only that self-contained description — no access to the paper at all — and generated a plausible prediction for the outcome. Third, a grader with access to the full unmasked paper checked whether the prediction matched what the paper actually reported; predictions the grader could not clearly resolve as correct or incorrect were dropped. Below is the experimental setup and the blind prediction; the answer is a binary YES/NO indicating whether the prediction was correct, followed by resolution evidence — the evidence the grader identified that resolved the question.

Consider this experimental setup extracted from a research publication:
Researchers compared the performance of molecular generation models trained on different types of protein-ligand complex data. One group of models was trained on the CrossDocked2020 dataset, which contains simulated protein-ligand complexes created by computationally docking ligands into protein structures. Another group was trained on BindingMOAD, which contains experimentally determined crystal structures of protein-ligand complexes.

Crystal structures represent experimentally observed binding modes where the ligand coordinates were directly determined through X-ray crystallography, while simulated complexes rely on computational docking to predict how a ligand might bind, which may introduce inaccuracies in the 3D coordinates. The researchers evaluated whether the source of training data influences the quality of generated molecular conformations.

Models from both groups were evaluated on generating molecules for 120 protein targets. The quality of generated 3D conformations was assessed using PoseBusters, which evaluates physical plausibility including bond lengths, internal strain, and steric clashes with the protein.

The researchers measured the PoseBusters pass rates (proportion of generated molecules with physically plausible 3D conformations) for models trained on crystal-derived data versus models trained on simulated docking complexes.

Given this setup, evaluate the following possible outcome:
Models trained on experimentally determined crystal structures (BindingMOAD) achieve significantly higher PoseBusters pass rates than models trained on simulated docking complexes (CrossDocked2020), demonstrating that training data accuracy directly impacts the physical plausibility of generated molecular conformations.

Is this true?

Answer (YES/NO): NO